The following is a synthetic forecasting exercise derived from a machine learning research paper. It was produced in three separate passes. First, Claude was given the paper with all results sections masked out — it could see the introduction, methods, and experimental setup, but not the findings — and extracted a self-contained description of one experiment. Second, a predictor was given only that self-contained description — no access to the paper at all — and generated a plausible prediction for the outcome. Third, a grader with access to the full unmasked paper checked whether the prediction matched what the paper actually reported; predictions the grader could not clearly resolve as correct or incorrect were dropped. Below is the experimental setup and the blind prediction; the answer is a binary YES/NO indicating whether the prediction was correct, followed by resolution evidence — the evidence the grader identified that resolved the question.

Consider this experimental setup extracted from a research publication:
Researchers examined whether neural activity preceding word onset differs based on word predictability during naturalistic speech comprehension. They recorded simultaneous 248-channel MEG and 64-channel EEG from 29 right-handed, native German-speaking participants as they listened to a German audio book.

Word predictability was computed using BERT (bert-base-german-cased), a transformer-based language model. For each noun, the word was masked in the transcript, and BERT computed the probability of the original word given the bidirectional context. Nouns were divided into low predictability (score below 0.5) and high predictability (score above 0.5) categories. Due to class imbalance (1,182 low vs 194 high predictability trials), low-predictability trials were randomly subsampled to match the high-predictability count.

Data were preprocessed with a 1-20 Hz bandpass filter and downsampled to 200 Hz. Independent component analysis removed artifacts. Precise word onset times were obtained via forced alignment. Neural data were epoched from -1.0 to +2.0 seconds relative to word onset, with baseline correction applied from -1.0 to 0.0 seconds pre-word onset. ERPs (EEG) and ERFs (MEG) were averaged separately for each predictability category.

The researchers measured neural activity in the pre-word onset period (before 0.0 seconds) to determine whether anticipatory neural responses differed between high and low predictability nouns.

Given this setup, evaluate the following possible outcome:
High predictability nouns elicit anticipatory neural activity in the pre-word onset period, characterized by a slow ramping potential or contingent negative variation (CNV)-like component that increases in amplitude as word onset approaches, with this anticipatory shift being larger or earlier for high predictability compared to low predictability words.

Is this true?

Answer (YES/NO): NO